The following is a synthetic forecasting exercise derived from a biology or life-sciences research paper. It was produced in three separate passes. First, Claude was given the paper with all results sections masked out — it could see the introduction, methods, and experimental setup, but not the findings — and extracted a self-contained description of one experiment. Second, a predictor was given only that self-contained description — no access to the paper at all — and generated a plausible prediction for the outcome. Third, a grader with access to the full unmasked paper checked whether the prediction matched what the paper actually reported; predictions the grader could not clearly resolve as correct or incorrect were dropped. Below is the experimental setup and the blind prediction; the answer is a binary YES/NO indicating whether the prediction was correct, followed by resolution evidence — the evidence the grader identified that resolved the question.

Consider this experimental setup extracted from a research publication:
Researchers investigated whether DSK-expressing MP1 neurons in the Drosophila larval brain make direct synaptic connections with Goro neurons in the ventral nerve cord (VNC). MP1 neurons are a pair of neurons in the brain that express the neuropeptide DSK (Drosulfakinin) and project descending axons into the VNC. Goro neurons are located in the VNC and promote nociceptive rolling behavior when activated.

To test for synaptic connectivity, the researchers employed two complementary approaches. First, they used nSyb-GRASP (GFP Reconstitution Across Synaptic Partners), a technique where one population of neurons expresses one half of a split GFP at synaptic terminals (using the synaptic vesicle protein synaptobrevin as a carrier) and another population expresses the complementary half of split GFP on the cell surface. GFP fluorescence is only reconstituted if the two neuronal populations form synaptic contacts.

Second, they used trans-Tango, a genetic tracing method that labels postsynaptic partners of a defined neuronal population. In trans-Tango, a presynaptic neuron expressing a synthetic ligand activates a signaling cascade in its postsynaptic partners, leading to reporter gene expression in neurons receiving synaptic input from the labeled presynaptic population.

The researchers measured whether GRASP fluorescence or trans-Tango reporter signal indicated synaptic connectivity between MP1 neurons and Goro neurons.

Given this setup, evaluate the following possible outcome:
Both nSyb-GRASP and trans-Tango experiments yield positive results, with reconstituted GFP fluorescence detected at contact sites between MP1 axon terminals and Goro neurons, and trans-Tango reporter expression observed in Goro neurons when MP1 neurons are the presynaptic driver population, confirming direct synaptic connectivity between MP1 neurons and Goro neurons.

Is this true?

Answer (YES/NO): NO